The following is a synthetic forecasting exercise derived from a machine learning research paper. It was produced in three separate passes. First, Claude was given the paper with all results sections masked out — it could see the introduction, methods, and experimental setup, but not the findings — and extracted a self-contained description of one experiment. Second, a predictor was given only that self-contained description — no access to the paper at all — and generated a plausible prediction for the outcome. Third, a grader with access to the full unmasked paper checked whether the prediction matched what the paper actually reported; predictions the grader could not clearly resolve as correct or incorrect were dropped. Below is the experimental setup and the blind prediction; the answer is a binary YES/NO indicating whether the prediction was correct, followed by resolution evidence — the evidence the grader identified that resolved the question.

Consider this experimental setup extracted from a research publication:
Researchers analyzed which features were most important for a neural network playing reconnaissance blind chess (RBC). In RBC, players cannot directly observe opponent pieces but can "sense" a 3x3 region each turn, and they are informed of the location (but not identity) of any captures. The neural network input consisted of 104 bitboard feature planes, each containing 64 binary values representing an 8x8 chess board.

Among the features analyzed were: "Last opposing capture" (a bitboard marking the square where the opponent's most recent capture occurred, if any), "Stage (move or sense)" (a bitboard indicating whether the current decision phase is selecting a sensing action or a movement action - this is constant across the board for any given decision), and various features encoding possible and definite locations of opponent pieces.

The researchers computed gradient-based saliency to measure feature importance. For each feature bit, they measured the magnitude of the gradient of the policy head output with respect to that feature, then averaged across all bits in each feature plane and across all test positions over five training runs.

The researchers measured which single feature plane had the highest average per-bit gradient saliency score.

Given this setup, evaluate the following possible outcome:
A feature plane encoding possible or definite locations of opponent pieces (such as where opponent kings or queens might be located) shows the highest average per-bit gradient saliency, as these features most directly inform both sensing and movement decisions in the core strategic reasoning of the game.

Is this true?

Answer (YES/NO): NO